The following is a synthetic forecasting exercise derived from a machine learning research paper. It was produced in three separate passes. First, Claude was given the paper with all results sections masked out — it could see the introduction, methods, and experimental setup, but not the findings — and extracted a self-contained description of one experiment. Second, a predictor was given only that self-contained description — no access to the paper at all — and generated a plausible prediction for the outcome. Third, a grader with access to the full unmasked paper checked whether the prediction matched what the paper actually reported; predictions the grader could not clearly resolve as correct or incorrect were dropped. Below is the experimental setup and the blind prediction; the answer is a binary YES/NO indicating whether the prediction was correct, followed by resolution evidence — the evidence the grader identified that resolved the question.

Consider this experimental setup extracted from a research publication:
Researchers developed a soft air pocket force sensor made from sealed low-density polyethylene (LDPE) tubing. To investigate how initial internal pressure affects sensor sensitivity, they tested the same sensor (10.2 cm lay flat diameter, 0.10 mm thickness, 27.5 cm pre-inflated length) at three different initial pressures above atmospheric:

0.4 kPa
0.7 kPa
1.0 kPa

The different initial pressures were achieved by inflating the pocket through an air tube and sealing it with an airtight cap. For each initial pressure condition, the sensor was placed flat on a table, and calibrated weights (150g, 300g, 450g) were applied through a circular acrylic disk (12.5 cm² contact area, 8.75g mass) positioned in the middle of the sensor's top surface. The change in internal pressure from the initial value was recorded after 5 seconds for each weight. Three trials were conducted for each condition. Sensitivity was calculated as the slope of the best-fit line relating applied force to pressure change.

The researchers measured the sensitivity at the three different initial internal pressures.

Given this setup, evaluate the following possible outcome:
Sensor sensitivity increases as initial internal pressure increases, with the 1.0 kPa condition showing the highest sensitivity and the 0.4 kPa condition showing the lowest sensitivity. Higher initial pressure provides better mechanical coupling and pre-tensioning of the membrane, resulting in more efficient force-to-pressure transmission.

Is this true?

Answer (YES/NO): NO